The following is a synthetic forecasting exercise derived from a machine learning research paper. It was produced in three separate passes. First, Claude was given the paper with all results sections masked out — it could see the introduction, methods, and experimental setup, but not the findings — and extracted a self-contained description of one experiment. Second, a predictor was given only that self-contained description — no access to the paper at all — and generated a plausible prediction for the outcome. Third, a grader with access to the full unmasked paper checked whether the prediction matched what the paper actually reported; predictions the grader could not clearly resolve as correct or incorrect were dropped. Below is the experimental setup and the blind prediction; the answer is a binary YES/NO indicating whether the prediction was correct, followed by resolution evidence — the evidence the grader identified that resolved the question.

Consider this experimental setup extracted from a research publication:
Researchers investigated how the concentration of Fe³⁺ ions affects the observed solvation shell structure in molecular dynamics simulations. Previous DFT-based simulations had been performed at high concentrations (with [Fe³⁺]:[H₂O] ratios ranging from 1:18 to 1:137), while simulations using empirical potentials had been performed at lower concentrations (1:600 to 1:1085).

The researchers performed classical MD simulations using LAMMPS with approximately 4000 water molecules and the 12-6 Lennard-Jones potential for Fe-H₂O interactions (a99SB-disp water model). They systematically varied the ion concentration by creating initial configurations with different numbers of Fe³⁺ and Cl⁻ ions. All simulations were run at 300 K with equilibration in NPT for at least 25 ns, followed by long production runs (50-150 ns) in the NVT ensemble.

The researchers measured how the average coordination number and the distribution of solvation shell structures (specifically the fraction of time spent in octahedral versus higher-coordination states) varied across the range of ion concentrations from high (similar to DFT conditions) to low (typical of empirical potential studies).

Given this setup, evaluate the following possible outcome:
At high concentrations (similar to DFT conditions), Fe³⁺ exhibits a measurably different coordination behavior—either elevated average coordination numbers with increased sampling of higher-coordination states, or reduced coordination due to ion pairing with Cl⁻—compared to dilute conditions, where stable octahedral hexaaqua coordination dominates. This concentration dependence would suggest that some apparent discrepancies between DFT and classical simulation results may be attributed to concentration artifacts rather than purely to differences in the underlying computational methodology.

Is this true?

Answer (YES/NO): NO